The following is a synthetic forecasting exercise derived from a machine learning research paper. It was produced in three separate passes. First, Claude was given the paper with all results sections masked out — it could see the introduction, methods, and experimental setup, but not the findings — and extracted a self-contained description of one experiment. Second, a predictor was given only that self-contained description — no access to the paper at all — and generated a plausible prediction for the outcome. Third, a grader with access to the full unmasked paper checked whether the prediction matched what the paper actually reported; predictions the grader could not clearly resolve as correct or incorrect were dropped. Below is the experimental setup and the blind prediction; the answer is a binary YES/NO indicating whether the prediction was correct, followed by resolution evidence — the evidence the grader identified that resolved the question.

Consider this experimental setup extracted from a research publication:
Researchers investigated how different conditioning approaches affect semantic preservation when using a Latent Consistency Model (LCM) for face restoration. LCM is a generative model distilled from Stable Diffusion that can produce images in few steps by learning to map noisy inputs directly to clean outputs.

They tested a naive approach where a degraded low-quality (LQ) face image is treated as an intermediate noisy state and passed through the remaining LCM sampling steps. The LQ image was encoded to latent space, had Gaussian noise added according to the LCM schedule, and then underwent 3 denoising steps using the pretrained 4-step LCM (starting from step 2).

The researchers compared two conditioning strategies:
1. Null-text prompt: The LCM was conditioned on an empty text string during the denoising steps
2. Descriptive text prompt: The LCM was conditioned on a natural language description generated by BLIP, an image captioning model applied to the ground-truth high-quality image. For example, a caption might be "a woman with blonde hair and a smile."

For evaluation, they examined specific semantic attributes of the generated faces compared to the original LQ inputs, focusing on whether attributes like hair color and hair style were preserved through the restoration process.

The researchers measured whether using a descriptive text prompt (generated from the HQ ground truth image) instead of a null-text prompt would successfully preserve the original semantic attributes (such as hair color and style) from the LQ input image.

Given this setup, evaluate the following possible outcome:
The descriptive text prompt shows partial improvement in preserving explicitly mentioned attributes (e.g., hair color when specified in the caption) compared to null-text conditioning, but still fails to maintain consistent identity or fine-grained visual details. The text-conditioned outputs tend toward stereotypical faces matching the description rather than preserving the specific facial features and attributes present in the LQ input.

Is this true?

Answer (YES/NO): NO